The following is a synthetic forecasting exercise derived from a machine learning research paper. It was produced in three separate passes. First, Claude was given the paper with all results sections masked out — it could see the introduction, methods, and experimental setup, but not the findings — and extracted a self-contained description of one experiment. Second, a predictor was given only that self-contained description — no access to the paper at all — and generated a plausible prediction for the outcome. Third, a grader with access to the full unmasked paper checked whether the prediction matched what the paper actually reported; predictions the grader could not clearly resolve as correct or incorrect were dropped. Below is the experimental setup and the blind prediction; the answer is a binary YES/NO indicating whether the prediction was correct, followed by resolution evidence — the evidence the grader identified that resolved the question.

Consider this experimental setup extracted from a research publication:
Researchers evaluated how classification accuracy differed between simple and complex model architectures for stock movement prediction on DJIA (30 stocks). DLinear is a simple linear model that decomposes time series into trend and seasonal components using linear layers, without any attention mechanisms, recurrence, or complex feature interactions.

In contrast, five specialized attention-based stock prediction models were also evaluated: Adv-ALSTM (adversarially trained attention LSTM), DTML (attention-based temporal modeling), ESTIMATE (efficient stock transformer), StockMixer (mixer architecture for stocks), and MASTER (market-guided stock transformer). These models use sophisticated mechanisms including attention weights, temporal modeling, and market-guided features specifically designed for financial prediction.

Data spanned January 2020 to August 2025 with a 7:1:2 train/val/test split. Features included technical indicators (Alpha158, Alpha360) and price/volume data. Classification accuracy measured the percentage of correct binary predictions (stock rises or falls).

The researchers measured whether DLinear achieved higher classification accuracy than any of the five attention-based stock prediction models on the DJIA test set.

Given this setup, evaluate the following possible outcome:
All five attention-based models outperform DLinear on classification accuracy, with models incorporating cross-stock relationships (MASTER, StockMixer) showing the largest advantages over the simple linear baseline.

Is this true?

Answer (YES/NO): NO